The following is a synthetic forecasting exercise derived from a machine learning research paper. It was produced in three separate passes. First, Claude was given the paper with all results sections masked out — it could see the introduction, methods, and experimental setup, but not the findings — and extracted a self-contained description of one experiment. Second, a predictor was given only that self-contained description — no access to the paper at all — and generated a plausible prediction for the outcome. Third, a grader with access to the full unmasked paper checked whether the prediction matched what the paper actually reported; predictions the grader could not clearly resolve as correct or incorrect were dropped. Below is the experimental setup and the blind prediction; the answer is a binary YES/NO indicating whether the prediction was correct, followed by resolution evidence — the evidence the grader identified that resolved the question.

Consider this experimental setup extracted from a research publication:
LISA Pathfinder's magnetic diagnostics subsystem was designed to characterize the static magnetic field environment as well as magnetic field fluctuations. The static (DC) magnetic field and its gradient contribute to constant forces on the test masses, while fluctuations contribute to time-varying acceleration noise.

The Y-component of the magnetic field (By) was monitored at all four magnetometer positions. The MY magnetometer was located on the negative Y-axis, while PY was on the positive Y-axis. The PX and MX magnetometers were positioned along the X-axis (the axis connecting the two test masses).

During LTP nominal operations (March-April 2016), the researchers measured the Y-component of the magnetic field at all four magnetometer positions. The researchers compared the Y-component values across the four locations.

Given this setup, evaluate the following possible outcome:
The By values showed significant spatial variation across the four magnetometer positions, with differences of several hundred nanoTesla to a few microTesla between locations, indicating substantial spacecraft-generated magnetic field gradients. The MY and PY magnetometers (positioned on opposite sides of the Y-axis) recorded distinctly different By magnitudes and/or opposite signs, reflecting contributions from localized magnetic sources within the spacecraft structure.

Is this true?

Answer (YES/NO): YES